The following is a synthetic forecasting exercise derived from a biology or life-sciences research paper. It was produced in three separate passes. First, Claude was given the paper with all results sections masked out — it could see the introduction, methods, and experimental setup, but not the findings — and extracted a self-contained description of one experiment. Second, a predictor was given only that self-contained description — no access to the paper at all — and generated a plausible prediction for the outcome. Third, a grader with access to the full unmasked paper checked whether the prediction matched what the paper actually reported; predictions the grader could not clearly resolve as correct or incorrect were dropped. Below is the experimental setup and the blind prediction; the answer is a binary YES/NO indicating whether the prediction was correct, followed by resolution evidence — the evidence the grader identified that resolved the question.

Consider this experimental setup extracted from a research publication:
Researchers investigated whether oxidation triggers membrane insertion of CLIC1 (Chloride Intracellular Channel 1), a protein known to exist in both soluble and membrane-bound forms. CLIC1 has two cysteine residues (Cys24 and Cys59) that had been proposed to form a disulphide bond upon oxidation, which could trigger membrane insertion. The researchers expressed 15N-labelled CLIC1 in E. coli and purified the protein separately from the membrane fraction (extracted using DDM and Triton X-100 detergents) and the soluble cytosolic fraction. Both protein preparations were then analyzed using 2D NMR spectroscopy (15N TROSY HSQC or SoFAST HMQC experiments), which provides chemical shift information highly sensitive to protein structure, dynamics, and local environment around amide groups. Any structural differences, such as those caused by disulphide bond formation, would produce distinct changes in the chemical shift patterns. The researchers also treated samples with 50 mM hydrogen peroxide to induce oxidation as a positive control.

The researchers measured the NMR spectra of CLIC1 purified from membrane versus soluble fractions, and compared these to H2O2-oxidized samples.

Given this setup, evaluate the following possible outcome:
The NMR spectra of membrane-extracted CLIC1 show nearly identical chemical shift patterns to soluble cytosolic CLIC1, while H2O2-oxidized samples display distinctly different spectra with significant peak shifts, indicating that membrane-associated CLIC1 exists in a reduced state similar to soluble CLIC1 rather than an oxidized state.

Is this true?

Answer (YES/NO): YES